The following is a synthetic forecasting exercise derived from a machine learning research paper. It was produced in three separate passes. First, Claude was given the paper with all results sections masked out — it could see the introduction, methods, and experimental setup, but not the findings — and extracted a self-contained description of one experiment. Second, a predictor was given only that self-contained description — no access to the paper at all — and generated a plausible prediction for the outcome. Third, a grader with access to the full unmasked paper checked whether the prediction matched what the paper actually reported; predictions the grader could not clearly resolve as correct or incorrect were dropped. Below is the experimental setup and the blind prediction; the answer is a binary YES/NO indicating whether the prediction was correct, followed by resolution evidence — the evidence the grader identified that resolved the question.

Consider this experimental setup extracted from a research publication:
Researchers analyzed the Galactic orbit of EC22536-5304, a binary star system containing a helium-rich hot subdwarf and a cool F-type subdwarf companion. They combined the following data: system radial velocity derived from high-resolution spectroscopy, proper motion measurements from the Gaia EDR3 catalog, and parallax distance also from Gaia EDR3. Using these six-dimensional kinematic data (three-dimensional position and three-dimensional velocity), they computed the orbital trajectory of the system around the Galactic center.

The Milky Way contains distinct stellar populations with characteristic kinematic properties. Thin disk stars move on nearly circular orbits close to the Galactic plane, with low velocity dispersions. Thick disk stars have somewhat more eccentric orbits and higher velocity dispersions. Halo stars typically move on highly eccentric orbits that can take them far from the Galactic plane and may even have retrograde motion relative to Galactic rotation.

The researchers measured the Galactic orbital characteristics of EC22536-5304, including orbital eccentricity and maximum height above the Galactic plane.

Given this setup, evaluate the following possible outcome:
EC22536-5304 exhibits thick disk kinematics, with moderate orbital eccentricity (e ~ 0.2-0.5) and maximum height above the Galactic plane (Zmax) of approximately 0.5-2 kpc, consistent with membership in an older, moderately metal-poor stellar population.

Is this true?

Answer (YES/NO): NO